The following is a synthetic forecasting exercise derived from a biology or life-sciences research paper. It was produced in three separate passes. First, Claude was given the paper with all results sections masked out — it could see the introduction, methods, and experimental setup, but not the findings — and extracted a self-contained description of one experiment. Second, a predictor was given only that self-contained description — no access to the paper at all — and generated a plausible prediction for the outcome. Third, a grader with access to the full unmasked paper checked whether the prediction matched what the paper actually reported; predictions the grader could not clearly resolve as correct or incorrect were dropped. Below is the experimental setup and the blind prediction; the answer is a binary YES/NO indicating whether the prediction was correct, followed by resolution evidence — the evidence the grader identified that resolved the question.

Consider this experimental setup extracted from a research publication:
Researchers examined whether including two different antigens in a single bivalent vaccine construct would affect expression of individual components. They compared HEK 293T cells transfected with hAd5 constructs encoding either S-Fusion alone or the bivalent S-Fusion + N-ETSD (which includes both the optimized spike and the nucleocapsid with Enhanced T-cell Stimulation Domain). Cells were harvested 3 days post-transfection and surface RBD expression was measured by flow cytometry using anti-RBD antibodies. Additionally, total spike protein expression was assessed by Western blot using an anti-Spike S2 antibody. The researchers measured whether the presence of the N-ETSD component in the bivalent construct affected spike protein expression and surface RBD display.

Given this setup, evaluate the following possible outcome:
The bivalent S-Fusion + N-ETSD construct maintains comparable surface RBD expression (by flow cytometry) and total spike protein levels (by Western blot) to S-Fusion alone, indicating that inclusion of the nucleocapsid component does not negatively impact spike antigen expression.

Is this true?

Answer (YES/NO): NO